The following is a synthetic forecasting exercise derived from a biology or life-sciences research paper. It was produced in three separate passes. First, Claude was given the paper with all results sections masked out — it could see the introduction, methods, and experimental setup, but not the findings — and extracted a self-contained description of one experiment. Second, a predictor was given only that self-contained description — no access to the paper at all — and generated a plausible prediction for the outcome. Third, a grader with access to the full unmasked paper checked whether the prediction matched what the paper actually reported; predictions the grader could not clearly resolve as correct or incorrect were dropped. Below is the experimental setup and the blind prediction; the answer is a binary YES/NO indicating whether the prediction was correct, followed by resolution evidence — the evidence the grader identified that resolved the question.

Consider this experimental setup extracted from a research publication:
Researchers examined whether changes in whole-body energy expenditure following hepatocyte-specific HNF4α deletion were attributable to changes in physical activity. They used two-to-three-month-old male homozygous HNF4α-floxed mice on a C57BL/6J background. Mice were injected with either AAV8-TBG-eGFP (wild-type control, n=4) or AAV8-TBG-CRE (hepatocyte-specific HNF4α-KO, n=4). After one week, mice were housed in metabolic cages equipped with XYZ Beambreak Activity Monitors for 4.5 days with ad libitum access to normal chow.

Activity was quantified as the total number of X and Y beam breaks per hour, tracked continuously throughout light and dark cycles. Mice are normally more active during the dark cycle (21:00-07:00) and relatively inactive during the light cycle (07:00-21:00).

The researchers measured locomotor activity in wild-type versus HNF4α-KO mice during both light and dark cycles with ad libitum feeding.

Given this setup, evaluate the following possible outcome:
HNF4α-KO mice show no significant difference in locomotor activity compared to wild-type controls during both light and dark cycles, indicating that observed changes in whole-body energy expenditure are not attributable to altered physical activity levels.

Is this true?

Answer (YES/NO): YES